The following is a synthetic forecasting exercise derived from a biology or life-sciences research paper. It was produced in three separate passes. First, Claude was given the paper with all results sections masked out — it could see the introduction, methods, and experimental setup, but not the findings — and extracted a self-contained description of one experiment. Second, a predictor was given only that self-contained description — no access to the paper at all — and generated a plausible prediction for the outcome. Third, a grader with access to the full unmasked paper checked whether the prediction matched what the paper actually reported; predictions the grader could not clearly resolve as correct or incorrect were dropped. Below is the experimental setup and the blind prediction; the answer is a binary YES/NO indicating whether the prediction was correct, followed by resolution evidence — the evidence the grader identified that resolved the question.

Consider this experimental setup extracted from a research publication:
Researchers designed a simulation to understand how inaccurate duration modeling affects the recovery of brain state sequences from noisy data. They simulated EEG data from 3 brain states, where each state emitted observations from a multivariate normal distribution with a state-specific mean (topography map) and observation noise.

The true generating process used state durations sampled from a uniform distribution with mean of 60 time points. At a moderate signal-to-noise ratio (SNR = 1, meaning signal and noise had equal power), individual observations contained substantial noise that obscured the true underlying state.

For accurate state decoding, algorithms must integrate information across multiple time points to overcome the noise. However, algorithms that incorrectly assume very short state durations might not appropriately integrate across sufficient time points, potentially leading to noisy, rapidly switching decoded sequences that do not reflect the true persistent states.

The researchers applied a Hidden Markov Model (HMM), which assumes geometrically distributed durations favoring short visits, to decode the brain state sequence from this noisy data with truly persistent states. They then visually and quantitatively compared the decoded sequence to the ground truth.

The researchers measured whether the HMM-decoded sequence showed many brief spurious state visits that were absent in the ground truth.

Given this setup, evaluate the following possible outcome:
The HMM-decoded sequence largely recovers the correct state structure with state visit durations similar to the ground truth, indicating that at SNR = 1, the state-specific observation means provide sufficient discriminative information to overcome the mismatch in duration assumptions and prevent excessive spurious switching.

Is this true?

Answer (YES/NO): NO